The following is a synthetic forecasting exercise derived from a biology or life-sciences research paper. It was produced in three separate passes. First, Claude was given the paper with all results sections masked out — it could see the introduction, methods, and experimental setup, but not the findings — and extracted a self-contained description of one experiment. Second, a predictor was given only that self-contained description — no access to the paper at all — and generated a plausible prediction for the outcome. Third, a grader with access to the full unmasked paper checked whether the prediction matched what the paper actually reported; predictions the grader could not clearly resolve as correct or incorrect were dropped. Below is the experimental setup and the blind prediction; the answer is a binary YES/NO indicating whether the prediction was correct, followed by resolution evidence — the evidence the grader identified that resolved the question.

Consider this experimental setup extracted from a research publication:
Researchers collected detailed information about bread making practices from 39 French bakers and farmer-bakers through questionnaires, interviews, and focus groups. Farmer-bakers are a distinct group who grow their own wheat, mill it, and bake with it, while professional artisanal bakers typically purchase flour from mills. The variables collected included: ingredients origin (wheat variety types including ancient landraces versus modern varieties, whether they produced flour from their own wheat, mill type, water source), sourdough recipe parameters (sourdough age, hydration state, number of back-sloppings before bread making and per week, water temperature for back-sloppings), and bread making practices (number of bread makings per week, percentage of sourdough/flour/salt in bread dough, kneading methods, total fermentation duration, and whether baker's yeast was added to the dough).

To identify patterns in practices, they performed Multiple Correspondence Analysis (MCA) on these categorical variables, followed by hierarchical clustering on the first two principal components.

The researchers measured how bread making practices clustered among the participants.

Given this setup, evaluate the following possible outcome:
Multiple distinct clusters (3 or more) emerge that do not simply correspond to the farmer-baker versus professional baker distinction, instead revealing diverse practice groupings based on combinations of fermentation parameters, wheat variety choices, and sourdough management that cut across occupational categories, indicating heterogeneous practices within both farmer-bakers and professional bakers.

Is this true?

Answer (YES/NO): NO